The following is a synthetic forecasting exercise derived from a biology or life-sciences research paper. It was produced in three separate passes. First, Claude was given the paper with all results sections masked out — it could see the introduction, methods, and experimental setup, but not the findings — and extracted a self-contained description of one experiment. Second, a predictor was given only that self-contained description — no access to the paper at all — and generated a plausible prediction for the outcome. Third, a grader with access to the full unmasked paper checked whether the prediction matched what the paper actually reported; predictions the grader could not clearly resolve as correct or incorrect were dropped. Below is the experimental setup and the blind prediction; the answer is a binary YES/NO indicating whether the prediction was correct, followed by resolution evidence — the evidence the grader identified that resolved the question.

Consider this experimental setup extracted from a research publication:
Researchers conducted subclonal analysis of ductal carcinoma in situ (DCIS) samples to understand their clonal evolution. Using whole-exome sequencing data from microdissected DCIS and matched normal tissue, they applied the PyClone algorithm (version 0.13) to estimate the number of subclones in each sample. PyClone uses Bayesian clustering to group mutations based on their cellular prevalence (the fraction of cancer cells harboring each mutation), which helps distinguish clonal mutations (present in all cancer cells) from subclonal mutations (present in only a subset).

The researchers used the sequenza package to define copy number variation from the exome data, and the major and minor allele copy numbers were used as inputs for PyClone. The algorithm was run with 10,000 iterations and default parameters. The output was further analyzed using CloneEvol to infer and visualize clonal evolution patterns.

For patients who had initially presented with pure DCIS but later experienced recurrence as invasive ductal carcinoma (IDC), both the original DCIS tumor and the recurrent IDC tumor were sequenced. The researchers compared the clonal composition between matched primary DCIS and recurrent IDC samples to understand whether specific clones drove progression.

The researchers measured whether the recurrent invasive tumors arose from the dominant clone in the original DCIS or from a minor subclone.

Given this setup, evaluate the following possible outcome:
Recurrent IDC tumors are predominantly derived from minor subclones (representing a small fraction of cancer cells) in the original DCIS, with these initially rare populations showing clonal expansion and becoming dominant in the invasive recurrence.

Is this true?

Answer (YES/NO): NO